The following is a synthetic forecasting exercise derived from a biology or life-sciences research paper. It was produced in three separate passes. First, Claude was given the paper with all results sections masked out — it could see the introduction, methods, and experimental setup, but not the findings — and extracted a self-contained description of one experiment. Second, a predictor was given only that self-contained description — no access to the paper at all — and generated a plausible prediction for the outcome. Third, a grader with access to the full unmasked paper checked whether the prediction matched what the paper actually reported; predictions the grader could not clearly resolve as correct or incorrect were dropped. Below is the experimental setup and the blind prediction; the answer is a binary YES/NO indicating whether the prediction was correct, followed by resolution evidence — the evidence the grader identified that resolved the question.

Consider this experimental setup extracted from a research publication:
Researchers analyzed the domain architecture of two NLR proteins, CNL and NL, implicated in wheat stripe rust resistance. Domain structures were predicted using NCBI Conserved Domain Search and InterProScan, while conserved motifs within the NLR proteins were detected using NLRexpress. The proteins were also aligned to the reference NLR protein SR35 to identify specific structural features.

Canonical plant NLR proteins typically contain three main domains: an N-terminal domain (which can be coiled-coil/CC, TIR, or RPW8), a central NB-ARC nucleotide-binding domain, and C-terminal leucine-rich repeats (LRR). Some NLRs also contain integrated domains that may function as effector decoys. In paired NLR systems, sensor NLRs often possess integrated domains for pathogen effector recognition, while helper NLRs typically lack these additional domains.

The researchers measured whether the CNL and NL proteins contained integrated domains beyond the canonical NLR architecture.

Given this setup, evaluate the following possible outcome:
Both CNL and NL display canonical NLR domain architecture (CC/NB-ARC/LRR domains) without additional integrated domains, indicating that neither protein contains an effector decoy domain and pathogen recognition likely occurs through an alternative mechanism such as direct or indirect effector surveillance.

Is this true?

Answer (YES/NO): NO